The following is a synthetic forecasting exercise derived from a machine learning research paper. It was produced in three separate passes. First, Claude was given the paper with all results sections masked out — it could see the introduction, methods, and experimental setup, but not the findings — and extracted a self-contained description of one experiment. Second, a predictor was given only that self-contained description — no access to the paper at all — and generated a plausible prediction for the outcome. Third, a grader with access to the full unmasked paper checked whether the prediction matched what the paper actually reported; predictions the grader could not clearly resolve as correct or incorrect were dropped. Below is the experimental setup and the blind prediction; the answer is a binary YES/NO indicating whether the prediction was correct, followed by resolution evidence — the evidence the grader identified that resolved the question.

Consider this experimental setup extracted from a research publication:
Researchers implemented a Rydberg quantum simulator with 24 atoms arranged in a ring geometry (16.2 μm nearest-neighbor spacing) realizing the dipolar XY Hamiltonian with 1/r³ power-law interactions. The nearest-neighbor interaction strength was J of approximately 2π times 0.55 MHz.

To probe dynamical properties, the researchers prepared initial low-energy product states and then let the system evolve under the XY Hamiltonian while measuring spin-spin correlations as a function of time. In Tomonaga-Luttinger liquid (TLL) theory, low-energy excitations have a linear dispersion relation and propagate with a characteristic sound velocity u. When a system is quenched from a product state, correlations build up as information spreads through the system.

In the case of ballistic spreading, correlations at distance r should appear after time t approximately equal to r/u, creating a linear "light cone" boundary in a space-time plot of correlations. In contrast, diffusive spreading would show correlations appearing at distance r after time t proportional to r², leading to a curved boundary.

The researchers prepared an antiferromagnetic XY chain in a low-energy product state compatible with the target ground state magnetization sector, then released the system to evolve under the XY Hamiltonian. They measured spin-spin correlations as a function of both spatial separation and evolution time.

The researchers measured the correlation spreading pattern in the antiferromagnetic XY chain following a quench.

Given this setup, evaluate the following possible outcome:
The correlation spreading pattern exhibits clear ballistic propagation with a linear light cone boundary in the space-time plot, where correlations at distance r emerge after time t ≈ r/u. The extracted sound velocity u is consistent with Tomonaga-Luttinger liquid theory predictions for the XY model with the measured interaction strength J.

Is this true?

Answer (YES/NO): YES